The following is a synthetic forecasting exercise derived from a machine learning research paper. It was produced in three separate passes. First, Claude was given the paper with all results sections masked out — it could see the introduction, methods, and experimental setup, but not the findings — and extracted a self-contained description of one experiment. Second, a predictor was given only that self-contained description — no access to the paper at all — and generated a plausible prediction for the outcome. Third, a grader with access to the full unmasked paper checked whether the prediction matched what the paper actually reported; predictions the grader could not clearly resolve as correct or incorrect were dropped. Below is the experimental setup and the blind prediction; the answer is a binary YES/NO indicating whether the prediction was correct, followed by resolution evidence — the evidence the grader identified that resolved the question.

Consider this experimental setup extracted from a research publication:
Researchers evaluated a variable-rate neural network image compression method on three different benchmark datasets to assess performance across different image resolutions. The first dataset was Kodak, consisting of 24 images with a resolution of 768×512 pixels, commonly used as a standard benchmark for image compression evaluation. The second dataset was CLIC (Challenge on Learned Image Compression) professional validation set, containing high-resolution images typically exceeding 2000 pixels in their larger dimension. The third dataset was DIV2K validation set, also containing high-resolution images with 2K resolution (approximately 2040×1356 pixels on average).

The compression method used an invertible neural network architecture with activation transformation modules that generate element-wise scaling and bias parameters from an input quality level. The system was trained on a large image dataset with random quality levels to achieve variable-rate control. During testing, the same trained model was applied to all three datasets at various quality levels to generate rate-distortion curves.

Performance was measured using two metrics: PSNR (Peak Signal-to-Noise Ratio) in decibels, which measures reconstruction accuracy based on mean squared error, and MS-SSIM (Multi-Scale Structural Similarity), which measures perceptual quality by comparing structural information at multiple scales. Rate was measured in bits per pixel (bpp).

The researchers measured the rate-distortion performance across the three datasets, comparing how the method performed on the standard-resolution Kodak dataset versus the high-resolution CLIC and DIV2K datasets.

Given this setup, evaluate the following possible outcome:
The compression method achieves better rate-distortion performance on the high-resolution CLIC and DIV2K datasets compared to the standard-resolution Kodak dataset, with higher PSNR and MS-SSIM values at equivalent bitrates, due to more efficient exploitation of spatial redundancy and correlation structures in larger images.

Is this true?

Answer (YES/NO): NO